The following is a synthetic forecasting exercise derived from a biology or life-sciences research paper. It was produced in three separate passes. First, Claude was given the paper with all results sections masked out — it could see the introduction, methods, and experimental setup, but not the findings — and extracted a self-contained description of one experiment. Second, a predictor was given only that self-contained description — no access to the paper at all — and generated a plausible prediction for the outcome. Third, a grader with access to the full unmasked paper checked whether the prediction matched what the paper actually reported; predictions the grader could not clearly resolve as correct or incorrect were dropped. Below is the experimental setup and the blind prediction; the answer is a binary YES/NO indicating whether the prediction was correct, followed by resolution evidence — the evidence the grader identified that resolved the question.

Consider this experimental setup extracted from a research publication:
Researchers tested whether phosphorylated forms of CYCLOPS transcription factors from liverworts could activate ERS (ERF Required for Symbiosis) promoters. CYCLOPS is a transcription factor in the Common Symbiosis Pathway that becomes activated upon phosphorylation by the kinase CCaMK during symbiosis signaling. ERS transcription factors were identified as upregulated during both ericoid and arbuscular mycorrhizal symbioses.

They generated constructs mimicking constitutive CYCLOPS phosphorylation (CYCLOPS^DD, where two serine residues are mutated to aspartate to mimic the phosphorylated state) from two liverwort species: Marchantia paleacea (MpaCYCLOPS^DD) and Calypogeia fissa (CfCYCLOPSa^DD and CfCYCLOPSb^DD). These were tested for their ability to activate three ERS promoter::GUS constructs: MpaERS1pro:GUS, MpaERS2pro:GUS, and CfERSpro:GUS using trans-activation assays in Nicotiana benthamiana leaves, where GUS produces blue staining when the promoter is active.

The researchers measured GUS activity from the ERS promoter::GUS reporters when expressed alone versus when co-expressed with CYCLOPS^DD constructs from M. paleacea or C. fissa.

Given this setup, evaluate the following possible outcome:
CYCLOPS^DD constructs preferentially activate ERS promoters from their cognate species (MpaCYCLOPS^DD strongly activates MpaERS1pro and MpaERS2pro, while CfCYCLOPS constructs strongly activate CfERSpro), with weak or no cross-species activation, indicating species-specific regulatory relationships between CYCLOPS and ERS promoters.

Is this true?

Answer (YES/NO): NO